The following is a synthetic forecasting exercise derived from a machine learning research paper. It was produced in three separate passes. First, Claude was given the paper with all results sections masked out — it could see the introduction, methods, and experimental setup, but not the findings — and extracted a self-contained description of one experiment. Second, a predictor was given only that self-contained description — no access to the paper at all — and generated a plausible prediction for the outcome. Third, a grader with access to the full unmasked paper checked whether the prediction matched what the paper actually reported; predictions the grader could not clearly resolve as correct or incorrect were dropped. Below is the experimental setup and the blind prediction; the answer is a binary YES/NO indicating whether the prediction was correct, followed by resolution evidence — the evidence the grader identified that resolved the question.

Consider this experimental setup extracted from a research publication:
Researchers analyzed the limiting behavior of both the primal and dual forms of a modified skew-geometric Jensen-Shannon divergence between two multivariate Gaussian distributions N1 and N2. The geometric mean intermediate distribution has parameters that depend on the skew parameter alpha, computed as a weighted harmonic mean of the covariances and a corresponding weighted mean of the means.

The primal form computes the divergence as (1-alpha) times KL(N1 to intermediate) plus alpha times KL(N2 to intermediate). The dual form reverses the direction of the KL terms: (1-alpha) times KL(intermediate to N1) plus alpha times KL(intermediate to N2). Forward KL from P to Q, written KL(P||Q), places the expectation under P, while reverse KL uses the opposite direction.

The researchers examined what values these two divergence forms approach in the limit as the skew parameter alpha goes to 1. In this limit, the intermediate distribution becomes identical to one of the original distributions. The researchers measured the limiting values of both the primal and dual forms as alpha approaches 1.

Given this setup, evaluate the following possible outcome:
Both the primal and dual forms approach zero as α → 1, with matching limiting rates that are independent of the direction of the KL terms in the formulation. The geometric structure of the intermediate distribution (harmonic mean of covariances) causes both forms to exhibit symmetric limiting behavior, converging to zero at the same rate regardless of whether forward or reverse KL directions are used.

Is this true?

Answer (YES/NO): NO